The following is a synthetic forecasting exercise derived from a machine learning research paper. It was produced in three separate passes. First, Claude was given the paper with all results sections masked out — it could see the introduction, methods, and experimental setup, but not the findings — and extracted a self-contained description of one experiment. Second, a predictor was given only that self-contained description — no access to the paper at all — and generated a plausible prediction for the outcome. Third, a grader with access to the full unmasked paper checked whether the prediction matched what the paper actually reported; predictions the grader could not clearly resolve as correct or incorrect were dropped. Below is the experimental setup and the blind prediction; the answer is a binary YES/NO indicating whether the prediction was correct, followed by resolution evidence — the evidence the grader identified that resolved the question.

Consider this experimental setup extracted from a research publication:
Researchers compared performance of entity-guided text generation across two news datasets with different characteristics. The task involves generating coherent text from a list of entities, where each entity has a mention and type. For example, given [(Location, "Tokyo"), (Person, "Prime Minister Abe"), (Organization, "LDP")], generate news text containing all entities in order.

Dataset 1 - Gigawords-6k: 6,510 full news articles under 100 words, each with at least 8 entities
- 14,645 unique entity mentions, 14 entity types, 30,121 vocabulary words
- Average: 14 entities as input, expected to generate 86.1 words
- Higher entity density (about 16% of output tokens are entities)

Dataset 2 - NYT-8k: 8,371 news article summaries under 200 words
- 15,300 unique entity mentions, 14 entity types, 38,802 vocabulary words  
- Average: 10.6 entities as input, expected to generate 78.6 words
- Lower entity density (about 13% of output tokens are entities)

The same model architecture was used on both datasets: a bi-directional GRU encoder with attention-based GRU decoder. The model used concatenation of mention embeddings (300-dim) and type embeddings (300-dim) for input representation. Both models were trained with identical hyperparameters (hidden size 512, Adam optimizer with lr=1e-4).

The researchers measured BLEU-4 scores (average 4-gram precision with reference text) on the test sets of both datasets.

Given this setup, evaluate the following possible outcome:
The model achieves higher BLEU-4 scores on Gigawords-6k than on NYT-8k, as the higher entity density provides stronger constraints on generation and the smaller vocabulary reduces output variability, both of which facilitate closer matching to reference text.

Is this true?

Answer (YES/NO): YES